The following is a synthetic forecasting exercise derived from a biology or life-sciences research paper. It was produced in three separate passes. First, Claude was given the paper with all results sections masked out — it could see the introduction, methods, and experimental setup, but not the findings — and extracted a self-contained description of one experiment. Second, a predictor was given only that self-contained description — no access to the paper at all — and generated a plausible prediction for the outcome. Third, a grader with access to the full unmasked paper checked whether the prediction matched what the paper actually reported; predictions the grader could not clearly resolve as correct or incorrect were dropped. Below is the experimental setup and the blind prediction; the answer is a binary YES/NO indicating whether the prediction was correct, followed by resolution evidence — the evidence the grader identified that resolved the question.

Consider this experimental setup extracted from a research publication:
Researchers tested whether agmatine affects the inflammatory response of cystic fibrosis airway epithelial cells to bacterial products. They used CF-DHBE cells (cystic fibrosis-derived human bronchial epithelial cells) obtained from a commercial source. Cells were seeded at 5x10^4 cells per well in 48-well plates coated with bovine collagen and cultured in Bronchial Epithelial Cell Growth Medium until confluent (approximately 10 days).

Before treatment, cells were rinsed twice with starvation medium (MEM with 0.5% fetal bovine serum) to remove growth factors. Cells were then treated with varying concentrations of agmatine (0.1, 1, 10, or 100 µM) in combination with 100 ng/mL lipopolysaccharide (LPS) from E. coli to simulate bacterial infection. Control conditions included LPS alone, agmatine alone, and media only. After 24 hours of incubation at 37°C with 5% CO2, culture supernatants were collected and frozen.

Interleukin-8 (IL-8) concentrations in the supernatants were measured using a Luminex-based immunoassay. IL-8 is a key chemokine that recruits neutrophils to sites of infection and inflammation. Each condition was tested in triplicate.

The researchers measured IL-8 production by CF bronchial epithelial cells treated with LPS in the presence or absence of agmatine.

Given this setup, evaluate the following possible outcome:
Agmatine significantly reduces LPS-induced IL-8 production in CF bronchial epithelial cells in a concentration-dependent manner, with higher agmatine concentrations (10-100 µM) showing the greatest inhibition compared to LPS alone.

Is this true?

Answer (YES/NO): NO